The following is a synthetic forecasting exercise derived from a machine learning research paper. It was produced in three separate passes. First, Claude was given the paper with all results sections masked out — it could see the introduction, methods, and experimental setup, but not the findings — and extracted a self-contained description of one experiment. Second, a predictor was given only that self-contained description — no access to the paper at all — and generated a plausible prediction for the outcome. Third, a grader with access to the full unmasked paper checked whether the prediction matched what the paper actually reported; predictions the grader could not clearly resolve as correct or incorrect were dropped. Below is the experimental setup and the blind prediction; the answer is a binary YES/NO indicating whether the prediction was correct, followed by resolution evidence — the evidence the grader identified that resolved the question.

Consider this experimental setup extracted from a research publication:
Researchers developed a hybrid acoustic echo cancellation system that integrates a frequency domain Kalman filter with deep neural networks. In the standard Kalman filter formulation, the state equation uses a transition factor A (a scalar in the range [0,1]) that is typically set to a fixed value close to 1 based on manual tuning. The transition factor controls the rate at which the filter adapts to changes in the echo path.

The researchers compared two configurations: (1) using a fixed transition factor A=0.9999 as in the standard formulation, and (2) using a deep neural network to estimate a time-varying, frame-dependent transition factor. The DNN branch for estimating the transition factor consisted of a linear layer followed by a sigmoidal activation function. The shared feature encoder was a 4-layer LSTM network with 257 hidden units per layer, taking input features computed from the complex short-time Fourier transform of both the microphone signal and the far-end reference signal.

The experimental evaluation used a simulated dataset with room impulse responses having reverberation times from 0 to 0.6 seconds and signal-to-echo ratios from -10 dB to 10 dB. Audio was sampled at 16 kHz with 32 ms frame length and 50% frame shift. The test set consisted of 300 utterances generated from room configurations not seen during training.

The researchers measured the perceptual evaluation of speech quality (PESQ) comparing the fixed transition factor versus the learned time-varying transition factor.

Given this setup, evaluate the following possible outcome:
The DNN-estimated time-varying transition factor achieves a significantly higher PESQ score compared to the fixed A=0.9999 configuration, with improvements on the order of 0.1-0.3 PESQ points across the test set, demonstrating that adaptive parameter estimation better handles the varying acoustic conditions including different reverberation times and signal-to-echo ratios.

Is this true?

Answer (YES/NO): NO